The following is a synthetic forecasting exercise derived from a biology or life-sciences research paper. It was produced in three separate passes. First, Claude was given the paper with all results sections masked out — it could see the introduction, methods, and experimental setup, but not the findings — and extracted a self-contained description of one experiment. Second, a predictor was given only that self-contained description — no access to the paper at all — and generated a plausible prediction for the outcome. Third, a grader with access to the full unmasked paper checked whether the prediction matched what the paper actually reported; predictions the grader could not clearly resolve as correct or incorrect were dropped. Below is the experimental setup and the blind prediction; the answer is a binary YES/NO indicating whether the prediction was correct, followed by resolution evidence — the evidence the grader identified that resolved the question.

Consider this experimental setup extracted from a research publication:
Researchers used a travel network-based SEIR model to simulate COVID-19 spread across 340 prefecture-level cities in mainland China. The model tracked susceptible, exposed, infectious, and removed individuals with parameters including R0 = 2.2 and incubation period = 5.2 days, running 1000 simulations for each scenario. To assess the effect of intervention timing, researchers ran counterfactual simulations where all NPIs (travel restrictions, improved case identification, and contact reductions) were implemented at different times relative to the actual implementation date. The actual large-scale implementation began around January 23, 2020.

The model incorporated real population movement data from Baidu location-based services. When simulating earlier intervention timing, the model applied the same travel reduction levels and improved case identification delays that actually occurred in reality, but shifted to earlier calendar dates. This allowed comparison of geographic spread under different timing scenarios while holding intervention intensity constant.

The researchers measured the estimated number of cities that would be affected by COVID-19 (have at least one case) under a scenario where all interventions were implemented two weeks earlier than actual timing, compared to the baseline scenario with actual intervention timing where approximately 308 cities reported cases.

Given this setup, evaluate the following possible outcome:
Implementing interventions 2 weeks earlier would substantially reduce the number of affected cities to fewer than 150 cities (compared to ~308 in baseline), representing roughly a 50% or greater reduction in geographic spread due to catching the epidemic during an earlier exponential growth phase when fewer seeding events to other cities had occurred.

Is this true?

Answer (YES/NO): YES